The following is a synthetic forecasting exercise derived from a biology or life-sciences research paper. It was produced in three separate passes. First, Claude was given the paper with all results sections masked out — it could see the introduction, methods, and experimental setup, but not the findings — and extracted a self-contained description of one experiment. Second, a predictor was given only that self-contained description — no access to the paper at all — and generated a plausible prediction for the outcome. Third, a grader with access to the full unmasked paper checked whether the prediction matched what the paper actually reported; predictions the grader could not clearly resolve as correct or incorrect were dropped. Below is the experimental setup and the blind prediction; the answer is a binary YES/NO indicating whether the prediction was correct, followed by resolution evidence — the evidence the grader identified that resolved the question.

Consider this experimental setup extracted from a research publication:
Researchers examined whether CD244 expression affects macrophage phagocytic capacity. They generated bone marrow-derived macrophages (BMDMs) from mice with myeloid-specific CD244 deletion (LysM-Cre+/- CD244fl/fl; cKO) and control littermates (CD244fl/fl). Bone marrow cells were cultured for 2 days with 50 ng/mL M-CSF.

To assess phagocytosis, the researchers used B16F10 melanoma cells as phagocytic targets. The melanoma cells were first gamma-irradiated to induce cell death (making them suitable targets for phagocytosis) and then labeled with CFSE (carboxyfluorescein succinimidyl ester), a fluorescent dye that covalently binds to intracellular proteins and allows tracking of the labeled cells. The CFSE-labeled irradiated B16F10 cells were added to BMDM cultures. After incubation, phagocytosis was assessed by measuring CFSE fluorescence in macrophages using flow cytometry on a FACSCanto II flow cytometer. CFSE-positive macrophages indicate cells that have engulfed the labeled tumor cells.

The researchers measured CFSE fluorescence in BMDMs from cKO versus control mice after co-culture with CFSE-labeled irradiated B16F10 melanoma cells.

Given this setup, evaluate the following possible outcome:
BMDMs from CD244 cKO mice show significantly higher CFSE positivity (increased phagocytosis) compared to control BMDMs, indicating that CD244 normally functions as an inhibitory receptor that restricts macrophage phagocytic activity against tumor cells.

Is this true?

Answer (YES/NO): YES